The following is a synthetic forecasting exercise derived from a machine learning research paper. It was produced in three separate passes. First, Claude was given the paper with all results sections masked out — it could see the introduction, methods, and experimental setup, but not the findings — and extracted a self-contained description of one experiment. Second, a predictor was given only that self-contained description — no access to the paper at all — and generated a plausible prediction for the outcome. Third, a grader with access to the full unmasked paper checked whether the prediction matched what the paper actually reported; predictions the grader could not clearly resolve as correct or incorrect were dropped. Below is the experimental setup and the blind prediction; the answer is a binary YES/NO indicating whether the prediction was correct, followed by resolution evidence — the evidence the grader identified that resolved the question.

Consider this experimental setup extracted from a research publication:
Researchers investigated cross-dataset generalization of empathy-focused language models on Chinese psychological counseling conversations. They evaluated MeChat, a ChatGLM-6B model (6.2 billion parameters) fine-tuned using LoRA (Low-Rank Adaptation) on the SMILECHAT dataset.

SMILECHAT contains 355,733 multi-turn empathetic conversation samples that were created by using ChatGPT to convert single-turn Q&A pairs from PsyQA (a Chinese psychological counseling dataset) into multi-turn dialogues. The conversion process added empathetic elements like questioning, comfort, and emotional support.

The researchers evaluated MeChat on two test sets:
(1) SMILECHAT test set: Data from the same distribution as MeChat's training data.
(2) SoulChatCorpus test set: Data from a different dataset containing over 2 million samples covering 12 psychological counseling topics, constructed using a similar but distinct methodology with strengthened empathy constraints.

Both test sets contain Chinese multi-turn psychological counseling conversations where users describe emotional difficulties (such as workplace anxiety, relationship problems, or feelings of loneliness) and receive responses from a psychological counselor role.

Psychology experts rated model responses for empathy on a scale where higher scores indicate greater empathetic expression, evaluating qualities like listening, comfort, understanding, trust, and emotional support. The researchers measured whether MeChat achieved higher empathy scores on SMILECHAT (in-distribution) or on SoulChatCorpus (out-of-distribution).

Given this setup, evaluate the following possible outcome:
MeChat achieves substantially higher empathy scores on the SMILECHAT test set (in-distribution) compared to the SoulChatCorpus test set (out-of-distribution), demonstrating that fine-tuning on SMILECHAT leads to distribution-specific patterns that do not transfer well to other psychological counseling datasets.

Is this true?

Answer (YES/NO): NO